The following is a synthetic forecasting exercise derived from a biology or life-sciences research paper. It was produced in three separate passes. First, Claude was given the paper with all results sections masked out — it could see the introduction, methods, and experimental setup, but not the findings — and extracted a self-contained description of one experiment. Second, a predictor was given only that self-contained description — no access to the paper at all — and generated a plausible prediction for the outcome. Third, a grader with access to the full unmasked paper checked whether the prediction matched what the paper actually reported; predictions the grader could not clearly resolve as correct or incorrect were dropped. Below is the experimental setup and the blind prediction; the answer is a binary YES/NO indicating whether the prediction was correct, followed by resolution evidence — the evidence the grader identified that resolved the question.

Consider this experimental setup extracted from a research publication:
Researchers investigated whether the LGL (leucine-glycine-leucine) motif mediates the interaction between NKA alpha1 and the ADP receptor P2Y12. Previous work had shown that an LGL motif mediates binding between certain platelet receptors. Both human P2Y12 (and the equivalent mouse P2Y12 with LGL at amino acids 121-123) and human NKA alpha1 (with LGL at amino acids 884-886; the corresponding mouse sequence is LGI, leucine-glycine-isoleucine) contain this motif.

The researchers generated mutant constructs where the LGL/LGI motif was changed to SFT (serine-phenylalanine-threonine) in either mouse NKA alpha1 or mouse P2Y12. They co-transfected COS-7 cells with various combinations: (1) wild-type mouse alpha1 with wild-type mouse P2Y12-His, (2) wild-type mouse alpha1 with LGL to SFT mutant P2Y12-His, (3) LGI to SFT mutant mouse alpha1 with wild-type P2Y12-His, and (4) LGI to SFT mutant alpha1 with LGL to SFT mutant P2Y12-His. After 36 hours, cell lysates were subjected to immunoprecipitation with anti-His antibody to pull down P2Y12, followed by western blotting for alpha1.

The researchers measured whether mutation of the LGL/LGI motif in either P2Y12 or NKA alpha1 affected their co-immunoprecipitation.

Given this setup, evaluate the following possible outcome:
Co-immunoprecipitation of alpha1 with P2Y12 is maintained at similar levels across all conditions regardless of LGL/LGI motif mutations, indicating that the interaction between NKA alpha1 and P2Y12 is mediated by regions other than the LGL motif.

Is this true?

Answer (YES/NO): NO